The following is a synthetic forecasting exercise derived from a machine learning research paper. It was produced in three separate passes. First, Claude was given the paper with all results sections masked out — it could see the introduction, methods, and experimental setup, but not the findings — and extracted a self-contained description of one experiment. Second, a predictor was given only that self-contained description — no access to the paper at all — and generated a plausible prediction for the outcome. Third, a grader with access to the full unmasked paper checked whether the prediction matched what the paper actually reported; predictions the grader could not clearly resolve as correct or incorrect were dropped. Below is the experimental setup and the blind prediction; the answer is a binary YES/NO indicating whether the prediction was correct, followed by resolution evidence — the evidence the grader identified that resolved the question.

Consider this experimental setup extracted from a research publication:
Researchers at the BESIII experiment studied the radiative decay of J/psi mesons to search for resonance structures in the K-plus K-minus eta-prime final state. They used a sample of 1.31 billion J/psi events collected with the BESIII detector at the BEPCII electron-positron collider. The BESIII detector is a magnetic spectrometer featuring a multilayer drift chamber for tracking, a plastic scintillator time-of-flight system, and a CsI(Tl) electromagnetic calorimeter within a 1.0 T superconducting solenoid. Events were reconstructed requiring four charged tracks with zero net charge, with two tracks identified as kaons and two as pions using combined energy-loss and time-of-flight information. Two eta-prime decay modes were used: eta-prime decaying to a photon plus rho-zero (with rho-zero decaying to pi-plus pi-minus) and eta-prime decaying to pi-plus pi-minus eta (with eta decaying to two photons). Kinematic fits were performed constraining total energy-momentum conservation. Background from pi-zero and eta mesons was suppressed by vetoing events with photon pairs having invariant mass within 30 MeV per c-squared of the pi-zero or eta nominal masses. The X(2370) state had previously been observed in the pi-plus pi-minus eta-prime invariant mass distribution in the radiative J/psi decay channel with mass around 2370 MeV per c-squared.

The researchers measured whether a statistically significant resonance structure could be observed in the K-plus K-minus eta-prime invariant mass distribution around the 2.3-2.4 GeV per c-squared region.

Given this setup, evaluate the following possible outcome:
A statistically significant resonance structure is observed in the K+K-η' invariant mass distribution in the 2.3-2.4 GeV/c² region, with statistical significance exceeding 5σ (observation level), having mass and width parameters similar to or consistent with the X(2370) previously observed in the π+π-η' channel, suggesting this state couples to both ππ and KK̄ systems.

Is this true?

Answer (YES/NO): YES